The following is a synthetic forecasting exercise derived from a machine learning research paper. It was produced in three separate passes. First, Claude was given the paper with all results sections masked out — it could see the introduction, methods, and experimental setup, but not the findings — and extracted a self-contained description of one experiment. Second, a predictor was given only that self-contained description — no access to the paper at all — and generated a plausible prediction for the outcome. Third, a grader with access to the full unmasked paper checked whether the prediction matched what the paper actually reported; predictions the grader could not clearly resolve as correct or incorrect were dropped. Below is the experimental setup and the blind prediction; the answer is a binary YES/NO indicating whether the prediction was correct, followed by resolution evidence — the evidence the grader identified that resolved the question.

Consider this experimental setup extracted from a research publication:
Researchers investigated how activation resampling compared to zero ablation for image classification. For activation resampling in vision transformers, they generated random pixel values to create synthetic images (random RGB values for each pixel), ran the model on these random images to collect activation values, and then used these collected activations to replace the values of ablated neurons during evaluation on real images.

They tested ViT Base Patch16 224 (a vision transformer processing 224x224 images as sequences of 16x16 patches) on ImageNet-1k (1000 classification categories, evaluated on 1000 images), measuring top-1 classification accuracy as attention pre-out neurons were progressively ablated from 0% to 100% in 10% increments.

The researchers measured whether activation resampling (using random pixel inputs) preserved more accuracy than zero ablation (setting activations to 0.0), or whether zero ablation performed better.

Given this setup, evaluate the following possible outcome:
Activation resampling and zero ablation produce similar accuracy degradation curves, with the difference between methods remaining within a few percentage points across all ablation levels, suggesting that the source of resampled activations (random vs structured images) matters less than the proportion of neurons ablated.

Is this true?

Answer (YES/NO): NO